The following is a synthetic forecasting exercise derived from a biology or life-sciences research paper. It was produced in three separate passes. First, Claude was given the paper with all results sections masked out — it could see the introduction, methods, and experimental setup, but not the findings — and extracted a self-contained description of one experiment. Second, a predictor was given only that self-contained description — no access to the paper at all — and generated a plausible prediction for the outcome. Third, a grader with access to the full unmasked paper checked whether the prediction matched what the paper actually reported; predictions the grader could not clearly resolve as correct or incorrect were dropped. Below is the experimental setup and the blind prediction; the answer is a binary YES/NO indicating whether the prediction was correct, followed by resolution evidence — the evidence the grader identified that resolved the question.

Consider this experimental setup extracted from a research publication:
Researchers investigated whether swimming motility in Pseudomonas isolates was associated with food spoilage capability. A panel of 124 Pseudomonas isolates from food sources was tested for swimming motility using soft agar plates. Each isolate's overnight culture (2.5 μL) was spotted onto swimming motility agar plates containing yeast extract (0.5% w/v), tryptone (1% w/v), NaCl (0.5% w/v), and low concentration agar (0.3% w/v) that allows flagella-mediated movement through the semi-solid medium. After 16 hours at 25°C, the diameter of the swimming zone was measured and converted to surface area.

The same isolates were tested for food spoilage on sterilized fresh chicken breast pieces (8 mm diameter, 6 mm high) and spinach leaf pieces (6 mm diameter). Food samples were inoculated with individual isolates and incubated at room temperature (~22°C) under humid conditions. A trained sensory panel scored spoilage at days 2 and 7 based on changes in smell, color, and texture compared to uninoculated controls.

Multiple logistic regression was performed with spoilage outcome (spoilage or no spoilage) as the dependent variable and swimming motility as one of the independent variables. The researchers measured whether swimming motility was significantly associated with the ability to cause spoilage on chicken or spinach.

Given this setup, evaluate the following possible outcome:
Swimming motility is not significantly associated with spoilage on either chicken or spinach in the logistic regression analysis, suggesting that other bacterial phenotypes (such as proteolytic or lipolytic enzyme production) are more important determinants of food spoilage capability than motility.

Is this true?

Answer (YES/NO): YES